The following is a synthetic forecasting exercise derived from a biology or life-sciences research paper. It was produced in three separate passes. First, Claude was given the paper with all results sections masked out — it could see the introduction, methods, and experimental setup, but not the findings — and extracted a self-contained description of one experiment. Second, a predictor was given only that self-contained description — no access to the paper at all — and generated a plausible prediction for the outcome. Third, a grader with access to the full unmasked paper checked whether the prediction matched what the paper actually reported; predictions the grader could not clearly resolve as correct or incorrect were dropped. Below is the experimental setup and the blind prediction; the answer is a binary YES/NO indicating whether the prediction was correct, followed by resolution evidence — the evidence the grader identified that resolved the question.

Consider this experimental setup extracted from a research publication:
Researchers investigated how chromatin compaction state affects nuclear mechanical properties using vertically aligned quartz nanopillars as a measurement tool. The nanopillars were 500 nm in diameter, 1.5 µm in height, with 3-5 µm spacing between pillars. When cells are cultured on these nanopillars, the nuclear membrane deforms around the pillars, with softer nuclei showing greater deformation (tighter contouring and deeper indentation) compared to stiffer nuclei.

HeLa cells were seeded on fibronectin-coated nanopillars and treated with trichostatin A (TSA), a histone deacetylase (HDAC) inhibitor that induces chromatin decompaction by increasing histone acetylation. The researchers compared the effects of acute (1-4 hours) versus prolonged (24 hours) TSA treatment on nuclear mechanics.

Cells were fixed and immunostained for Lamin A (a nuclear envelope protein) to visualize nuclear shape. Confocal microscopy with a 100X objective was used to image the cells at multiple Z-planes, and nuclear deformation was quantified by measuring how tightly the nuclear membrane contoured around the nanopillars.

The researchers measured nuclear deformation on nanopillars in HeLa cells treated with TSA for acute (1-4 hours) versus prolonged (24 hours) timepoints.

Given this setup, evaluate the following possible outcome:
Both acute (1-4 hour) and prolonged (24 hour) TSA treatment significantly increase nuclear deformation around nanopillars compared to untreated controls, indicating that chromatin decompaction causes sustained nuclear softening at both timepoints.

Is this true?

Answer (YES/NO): NO